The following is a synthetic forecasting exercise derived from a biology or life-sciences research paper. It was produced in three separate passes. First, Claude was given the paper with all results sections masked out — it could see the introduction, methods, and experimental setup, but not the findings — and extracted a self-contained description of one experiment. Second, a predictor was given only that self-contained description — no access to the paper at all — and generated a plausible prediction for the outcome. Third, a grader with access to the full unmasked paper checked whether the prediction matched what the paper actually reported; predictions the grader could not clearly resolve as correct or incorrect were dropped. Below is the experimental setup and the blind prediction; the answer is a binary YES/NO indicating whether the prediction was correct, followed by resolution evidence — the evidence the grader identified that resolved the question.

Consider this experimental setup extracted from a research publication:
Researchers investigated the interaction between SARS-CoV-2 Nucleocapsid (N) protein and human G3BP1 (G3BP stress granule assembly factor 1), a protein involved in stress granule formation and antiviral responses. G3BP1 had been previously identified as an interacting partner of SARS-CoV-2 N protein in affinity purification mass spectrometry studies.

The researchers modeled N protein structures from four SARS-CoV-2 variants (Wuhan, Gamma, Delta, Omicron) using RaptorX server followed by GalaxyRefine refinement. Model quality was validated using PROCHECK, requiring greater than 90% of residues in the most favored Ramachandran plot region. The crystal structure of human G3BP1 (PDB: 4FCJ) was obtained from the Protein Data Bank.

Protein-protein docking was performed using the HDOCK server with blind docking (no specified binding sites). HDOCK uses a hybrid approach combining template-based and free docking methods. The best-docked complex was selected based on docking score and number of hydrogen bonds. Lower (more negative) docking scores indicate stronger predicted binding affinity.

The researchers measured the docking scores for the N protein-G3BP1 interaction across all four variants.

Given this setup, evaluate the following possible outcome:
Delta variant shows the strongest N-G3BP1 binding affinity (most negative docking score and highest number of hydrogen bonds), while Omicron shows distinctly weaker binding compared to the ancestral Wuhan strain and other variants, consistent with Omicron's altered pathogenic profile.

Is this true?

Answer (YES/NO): NO